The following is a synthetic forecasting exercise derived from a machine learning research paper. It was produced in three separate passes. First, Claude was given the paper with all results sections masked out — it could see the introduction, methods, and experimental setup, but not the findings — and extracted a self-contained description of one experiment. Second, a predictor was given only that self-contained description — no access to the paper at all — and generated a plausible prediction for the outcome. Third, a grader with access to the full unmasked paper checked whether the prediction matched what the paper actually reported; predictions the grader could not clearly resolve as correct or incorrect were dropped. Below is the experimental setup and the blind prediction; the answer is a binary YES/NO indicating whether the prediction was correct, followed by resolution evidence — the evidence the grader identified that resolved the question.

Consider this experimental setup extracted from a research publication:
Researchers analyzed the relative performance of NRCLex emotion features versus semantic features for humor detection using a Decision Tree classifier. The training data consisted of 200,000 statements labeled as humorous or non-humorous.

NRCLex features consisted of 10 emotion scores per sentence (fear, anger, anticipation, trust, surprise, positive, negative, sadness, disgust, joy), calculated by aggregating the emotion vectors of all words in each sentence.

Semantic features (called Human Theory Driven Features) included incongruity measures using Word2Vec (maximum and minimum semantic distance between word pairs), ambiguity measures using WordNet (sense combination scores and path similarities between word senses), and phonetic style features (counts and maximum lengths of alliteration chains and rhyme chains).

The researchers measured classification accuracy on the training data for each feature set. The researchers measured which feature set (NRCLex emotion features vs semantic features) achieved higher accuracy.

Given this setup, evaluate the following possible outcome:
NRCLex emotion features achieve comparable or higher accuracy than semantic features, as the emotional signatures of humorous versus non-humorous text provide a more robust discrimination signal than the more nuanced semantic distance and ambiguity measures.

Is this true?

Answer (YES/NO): NO